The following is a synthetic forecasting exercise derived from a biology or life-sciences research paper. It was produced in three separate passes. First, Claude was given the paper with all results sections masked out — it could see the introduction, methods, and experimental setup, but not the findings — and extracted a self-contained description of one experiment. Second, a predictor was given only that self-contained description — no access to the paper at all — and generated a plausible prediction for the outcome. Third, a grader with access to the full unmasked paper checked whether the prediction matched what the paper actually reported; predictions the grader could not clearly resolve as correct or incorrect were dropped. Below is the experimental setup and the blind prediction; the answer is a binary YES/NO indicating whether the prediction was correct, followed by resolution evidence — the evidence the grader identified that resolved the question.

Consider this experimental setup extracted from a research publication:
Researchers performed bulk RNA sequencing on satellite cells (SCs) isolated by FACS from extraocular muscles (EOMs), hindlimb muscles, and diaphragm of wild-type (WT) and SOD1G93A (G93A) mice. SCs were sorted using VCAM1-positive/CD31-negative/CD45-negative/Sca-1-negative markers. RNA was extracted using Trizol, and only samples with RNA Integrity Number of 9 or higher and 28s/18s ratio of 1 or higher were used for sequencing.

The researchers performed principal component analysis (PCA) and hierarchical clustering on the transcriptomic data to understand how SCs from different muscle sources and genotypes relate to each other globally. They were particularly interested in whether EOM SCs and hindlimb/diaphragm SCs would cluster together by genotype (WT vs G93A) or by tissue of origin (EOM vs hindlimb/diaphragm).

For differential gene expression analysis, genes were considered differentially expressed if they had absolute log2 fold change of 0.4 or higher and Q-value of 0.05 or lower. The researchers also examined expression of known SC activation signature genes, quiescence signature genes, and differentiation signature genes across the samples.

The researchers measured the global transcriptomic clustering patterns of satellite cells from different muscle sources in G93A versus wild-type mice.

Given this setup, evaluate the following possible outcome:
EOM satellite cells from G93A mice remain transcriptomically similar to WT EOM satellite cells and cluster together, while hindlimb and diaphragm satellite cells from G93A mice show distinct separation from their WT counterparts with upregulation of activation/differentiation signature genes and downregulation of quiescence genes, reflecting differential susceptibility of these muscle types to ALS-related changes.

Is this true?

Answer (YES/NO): NO